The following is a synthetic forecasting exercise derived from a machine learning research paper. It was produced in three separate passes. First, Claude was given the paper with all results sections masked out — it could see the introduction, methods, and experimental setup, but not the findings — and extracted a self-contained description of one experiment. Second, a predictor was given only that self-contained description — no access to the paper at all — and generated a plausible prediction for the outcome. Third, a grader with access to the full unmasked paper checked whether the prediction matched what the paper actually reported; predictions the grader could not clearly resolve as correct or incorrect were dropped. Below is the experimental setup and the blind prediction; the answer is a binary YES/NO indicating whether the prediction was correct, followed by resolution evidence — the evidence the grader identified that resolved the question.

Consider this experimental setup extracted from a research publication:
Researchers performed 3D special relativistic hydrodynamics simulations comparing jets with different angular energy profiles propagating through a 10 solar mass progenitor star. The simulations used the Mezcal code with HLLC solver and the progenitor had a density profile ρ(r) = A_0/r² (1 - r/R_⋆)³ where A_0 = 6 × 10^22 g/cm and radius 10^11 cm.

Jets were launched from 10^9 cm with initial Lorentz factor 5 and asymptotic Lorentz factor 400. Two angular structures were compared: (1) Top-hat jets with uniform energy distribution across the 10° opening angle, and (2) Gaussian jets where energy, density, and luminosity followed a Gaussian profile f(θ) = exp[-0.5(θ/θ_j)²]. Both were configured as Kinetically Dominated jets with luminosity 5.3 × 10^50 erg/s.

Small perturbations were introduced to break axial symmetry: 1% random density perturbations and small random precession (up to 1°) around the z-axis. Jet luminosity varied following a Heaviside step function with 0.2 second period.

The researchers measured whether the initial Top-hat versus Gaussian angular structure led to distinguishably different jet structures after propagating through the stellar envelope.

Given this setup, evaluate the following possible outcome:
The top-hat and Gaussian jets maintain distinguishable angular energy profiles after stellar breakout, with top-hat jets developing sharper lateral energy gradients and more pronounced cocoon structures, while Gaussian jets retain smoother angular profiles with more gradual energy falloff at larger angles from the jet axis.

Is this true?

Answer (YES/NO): NO